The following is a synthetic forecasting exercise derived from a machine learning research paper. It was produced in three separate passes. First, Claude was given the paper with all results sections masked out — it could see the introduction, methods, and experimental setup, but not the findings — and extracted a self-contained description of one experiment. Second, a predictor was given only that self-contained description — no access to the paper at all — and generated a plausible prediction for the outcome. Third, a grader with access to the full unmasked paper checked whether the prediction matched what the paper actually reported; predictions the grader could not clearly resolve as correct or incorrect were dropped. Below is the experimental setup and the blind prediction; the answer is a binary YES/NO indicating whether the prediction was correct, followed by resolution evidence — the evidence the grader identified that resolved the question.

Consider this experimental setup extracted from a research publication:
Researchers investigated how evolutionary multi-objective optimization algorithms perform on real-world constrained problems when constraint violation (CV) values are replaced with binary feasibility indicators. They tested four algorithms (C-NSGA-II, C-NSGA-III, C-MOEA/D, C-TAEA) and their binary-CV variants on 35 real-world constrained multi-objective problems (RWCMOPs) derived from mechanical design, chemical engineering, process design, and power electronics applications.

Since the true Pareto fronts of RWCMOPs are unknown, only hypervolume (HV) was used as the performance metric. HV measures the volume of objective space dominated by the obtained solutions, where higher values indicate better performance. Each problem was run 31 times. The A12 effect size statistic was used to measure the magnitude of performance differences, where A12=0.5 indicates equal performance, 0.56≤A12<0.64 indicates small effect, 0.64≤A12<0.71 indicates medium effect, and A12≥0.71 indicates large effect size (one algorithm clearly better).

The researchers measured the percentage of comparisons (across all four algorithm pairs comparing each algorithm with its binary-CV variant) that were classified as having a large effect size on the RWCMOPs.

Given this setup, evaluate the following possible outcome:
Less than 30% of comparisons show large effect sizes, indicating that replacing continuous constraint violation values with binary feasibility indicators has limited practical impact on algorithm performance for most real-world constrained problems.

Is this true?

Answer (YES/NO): YES